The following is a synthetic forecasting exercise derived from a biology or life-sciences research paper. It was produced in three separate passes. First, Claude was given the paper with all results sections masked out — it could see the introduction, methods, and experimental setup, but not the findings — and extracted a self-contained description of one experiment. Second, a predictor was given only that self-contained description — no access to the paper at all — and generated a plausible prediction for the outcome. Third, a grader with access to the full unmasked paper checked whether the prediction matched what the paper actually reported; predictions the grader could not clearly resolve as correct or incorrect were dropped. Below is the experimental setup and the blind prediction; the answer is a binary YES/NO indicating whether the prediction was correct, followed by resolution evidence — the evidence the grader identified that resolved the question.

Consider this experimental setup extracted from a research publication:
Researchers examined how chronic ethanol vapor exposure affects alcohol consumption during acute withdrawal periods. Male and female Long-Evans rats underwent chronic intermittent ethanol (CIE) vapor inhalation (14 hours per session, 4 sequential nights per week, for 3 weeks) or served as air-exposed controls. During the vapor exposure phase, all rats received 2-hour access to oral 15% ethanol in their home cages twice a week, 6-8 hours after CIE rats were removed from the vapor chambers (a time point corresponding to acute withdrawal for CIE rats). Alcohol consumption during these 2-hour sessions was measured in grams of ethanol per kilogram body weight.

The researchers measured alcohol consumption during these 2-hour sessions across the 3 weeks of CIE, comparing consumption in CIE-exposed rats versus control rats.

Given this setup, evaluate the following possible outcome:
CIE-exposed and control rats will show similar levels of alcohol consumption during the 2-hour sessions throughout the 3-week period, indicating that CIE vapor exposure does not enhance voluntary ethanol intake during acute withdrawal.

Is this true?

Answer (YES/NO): NO